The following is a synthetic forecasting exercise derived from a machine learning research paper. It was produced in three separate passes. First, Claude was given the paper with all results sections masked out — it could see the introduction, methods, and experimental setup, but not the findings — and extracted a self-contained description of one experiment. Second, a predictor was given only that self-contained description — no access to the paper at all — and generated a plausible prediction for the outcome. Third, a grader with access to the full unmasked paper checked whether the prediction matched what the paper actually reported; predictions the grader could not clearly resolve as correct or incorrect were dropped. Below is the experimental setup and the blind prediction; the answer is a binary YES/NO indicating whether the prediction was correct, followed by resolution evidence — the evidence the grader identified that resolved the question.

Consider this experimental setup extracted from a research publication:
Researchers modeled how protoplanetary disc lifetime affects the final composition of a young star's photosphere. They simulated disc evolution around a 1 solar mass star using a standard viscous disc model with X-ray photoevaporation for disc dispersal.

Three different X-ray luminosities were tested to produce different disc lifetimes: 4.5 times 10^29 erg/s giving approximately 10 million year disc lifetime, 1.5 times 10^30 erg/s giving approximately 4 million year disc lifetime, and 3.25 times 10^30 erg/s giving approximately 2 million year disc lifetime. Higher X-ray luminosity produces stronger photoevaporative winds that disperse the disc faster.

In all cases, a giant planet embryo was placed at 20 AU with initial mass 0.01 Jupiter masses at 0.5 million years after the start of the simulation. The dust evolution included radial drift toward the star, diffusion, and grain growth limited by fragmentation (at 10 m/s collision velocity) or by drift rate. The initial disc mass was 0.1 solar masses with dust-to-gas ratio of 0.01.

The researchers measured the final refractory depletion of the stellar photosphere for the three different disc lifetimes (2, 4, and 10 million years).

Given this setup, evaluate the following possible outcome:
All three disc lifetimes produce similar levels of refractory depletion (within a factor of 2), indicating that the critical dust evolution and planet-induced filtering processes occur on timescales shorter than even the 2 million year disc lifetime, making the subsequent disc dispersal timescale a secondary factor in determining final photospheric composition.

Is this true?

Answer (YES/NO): NO